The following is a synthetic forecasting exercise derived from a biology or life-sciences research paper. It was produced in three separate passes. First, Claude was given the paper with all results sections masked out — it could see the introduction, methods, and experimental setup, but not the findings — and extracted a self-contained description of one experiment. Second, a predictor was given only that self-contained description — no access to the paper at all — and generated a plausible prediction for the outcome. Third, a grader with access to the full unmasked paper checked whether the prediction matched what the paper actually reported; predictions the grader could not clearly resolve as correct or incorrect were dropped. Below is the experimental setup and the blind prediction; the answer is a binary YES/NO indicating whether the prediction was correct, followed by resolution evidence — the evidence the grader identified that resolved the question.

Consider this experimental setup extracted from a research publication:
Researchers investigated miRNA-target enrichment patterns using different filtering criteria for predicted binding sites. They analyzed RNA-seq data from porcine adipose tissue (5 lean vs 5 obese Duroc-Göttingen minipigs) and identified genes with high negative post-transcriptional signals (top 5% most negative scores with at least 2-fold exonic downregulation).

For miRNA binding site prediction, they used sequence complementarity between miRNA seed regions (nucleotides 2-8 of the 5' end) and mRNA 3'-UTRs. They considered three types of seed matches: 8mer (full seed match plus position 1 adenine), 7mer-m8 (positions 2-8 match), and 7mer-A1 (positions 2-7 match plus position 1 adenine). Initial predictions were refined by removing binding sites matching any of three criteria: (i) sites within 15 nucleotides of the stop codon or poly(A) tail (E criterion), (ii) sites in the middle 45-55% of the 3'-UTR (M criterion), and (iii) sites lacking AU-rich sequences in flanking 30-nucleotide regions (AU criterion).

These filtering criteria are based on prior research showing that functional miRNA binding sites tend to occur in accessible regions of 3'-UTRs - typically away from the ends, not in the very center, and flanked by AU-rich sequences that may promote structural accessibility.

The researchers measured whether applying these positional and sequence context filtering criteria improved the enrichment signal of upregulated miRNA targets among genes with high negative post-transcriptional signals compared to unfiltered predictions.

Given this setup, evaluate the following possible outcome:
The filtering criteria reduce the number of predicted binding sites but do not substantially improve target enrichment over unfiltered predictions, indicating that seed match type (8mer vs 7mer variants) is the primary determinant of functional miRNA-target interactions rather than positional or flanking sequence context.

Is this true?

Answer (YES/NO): NO